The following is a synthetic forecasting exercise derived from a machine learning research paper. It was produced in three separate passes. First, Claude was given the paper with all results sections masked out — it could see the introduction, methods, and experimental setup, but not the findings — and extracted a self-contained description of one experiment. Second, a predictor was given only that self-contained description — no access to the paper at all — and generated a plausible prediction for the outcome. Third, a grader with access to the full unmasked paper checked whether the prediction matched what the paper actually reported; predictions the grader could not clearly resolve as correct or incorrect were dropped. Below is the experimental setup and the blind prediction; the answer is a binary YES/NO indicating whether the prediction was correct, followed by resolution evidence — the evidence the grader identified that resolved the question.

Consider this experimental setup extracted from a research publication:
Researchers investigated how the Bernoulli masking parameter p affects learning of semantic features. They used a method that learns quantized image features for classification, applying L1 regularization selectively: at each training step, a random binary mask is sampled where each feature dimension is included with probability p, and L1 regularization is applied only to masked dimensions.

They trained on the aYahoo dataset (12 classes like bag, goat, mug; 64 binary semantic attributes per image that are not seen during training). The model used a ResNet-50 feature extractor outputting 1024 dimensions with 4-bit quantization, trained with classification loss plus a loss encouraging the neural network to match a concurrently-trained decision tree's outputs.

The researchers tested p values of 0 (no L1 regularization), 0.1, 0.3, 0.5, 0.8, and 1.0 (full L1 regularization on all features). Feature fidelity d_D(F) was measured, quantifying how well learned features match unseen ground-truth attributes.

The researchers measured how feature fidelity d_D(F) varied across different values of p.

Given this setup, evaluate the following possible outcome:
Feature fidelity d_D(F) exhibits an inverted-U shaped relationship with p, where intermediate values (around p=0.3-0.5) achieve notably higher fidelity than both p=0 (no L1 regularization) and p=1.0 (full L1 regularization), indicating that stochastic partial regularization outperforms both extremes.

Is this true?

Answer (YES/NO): NO